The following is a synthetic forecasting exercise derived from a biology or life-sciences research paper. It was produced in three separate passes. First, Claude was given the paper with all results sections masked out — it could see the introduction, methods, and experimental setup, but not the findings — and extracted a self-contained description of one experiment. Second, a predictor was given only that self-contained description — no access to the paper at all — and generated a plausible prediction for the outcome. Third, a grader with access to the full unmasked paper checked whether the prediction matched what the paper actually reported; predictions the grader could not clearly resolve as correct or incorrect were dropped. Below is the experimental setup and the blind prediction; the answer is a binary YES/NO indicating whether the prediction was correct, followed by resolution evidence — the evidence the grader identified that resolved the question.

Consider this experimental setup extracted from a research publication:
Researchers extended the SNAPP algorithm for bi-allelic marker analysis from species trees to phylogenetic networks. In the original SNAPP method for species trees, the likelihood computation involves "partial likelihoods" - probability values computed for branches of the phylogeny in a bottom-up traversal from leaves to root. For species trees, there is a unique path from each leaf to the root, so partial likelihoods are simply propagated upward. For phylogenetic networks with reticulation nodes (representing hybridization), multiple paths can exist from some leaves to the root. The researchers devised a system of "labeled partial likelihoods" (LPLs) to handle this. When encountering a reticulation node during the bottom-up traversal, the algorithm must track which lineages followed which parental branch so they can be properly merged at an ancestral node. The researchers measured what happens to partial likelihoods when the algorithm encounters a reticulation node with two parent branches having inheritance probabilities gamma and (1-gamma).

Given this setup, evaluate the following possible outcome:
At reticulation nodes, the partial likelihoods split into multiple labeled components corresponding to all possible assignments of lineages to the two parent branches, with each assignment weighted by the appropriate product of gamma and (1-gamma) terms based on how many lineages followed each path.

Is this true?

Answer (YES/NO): YES